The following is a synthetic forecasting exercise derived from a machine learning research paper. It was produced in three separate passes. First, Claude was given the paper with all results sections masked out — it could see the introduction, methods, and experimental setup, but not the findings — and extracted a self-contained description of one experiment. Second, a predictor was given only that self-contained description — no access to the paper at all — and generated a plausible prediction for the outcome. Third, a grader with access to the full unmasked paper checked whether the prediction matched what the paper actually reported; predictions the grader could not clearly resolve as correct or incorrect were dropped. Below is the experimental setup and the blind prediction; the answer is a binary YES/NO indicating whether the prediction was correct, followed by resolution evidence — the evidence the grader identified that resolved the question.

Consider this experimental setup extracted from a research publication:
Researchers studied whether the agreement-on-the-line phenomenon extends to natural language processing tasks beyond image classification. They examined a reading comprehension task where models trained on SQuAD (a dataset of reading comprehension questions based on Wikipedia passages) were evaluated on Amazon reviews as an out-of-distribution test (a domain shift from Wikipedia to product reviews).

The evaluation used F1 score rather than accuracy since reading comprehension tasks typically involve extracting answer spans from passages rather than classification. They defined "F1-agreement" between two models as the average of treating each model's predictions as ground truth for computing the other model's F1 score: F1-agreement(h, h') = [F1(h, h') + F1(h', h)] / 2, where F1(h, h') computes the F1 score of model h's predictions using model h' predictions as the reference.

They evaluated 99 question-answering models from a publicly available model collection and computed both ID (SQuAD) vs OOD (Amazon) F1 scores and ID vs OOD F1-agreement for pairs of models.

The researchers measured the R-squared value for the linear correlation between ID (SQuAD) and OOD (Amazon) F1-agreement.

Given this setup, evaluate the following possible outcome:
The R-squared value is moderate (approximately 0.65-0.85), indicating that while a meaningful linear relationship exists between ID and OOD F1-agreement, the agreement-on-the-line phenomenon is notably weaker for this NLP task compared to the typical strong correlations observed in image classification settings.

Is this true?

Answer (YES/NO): NO